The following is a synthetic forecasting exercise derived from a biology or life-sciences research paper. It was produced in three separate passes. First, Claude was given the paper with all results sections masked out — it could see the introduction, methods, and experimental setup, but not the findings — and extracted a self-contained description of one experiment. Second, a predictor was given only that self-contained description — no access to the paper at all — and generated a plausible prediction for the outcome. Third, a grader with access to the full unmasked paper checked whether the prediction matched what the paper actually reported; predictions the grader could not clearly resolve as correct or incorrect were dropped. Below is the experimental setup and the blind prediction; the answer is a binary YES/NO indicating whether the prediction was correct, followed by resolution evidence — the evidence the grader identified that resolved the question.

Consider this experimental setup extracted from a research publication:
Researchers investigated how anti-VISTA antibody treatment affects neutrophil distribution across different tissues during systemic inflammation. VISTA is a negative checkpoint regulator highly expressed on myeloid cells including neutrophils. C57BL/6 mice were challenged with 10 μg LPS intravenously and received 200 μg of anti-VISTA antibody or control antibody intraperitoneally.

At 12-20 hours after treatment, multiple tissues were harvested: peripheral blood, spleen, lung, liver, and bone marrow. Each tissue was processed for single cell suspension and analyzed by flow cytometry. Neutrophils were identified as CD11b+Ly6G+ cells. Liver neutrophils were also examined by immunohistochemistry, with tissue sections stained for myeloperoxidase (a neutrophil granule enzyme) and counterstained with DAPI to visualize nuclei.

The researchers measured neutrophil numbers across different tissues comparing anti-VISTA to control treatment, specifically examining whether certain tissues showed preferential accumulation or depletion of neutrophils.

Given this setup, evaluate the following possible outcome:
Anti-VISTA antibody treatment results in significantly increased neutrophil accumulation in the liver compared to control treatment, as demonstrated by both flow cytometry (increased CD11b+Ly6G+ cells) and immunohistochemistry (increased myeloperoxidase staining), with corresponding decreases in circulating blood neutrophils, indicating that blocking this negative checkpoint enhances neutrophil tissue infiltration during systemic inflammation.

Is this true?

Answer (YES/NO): NO